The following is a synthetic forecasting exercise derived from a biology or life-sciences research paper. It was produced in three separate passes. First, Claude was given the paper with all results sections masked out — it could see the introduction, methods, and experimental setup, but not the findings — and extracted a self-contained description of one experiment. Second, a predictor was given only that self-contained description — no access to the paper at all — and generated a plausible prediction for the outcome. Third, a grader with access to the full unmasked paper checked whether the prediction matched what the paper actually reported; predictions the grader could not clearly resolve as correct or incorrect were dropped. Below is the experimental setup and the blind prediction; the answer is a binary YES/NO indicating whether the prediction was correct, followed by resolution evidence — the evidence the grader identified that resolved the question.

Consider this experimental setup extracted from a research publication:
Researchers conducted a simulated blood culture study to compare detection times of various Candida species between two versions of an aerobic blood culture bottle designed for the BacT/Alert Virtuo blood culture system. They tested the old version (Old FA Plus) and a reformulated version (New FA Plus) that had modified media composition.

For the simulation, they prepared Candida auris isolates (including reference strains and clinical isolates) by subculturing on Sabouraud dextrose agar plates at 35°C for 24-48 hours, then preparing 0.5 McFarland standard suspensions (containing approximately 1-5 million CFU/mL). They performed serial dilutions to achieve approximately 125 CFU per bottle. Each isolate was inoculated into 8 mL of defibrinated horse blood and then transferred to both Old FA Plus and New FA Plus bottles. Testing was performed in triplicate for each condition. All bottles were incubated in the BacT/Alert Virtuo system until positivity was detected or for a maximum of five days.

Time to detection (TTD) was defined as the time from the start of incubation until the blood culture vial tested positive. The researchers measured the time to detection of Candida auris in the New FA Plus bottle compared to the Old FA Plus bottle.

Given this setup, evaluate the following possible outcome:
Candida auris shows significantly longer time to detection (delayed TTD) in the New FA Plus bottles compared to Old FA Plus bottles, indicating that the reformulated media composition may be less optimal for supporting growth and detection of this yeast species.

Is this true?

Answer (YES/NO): YES